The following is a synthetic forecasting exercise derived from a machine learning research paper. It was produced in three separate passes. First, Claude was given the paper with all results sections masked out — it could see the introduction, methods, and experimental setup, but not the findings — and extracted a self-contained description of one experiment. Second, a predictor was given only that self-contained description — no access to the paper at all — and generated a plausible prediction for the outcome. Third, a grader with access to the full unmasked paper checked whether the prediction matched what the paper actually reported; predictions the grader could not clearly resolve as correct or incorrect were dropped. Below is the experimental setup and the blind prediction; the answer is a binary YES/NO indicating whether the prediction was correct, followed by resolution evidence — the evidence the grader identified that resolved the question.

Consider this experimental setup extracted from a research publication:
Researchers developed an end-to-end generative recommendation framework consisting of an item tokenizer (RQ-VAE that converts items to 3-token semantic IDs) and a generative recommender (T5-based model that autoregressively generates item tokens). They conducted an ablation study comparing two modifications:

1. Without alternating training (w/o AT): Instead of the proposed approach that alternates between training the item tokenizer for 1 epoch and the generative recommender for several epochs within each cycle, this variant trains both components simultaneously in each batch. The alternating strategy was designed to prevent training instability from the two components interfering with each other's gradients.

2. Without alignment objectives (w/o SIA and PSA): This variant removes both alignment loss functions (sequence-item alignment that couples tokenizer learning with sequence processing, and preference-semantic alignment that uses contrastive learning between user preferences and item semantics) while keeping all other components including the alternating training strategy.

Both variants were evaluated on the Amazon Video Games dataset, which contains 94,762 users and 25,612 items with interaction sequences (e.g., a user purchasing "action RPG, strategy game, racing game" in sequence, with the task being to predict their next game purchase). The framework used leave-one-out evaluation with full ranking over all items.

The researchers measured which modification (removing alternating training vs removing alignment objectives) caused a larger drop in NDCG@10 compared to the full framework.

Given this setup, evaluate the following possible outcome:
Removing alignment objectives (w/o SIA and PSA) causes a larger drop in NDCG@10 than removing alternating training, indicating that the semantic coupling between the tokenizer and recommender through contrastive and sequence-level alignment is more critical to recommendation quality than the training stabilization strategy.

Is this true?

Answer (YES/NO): NO